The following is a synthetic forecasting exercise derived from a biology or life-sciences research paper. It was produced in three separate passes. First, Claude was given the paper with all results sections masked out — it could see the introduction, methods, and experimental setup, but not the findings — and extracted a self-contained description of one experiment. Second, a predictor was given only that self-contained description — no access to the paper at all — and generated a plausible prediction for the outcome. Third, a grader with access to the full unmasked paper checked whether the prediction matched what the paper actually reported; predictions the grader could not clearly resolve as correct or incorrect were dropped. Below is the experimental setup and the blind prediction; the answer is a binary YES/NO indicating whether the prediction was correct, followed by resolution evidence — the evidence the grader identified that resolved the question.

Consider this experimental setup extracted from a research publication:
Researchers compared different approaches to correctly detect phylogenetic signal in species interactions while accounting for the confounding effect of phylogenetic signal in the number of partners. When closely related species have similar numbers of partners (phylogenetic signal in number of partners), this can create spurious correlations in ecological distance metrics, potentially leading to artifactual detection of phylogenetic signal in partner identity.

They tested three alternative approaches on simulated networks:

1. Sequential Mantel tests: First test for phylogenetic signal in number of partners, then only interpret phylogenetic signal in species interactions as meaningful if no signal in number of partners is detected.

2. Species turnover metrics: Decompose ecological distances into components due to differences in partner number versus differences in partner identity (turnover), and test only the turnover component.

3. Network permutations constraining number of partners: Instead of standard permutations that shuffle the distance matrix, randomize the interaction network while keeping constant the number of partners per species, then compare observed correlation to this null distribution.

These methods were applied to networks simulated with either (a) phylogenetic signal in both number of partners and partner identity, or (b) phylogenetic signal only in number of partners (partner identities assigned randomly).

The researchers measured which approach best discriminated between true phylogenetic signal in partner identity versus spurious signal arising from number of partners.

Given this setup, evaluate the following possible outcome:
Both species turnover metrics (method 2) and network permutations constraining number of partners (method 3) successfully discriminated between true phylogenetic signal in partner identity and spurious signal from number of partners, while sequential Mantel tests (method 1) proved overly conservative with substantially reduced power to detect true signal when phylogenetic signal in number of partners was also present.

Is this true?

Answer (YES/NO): NO